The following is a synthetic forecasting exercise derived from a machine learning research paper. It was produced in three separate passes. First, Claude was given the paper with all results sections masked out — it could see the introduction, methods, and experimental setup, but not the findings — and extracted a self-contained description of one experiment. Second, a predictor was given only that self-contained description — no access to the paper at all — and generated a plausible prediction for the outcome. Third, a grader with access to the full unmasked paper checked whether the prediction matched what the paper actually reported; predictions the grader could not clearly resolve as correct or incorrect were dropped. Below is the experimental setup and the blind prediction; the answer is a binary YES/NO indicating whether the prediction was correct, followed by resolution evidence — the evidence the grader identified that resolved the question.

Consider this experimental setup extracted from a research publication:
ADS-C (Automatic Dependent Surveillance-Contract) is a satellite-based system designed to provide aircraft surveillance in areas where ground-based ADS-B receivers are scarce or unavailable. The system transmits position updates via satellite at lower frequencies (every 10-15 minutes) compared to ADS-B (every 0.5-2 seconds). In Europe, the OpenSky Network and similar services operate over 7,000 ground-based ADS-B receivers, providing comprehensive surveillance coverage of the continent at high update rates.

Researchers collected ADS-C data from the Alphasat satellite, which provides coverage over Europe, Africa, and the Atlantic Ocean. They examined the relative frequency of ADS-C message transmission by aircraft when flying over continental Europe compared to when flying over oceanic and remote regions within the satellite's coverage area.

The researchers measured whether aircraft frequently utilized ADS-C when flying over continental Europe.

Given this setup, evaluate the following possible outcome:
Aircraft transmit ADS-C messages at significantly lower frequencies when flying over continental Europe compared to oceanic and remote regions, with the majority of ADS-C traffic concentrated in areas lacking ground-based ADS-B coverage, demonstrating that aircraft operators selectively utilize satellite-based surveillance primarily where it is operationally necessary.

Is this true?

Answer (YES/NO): YES